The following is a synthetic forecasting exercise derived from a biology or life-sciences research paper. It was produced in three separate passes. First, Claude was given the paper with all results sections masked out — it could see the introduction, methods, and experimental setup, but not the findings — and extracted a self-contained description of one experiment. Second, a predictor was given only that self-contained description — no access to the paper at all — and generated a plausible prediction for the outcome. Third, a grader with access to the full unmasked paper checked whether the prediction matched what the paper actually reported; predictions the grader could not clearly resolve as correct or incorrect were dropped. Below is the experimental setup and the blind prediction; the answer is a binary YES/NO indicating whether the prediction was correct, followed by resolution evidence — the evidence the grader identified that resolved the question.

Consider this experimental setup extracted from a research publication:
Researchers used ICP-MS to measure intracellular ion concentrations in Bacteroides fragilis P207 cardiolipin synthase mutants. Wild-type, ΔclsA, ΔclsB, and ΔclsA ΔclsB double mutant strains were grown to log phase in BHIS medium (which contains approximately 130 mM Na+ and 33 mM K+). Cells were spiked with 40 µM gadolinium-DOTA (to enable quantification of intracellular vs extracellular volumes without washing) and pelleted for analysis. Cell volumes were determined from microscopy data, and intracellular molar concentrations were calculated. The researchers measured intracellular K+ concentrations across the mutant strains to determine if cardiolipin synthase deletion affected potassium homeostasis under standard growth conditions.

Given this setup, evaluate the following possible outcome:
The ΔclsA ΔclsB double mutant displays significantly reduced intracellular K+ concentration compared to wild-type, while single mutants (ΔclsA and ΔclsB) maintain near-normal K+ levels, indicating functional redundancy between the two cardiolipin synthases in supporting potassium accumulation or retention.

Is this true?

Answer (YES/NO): NO